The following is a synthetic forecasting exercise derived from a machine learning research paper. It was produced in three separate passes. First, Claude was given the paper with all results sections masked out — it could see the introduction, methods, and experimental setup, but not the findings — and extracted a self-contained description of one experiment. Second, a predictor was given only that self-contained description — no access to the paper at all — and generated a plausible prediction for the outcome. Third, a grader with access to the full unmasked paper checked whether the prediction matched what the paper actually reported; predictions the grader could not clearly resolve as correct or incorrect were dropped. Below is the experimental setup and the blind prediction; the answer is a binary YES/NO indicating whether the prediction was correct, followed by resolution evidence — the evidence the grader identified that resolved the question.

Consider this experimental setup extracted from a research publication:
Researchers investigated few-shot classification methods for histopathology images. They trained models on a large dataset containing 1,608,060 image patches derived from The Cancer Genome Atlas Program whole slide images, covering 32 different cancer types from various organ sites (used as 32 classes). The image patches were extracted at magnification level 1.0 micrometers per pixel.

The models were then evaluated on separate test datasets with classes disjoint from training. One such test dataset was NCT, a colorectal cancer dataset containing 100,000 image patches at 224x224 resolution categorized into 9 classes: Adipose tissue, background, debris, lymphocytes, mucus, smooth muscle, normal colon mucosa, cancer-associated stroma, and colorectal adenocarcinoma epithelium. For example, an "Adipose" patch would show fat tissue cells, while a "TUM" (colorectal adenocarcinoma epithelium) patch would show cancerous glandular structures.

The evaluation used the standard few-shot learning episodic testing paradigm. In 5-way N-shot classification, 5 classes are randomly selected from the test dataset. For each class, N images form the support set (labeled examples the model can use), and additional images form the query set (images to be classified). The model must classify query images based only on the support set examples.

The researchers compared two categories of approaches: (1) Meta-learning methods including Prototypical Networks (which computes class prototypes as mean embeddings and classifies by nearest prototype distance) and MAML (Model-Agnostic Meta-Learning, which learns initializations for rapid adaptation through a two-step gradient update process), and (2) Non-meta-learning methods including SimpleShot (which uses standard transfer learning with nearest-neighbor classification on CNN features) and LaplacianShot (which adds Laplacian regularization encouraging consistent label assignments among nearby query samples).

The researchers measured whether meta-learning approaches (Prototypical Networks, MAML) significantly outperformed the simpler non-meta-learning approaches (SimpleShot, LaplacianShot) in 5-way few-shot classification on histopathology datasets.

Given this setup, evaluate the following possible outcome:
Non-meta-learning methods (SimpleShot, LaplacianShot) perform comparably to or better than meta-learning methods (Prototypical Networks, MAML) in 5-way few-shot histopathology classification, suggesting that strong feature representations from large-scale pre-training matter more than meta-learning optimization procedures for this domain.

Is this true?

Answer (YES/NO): YES